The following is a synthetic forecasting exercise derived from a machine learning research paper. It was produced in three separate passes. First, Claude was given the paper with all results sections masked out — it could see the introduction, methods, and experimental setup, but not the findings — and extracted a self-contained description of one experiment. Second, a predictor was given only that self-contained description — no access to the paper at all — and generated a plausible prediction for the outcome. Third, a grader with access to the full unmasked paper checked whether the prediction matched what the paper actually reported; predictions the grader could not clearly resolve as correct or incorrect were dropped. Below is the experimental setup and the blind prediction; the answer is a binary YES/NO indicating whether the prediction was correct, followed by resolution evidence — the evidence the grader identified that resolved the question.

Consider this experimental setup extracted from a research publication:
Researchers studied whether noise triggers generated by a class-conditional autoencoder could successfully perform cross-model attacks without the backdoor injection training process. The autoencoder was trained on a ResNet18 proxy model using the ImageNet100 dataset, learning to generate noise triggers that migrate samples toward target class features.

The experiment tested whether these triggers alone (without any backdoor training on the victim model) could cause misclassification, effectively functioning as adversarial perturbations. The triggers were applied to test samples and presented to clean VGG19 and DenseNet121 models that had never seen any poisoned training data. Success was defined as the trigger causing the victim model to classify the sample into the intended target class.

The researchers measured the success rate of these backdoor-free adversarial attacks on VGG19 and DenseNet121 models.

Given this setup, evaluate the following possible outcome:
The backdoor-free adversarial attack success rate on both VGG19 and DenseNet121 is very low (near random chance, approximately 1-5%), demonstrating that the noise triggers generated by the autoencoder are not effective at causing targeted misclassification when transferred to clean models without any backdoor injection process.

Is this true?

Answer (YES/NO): NO